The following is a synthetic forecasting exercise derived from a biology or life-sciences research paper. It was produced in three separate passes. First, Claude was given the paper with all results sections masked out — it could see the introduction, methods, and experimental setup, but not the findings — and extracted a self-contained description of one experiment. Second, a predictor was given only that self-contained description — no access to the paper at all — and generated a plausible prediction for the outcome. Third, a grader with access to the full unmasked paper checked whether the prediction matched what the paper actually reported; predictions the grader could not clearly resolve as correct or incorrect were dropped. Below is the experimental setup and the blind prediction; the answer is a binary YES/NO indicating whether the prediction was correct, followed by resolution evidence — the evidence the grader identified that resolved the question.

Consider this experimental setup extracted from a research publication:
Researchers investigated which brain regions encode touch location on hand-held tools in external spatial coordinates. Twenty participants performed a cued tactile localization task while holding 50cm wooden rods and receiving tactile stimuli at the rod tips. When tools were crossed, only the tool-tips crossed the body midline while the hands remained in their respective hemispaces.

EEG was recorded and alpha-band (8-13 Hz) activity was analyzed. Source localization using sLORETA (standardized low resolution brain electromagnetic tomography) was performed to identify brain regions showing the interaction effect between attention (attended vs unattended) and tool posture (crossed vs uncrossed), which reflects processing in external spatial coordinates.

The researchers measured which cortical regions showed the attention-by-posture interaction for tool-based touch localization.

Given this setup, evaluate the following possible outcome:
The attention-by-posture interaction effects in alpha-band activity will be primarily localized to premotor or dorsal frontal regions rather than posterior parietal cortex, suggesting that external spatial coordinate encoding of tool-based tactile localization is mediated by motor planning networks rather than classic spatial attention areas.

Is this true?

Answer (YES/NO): NO